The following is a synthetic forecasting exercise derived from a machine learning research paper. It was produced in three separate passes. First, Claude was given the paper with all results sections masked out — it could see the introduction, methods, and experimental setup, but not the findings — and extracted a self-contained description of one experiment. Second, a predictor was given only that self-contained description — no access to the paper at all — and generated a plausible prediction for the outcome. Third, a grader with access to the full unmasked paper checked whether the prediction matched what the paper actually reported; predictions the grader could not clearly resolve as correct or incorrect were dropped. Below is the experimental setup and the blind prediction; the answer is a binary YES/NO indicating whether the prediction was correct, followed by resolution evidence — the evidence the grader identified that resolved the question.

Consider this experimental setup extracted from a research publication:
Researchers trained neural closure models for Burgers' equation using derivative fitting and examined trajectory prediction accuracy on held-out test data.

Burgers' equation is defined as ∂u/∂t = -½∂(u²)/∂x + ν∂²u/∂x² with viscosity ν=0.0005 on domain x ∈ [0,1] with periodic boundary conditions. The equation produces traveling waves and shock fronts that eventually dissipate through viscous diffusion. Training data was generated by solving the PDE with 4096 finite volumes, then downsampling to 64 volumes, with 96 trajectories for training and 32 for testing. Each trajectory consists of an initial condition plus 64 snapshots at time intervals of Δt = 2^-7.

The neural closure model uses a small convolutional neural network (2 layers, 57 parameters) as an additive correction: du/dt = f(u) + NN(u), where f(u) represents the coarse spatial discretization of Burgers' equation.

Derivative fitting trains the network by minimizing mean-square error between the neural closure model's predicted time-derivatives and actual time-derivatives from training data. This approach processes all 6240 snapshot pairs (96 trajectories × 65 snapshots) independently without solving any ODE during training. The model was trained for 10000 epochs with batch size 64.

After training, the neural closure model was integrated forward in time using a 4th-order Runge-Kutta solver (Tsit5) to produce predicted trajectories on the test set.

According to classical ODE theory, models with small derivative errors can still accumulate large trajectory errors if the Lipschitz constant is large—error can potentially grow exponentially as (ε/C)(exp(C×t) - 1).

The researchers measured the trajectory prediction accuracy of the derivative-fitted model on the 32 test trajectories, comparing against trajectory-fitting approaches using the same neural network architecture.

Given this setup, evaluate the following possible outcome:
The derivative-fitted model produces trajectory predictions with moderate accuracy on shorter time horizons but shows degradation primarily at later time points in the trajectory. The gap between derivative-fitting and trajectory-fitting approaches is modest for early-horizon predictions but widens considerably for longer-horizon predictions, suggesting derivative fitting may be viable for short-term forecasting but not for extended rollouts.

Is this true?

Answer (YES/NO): NO